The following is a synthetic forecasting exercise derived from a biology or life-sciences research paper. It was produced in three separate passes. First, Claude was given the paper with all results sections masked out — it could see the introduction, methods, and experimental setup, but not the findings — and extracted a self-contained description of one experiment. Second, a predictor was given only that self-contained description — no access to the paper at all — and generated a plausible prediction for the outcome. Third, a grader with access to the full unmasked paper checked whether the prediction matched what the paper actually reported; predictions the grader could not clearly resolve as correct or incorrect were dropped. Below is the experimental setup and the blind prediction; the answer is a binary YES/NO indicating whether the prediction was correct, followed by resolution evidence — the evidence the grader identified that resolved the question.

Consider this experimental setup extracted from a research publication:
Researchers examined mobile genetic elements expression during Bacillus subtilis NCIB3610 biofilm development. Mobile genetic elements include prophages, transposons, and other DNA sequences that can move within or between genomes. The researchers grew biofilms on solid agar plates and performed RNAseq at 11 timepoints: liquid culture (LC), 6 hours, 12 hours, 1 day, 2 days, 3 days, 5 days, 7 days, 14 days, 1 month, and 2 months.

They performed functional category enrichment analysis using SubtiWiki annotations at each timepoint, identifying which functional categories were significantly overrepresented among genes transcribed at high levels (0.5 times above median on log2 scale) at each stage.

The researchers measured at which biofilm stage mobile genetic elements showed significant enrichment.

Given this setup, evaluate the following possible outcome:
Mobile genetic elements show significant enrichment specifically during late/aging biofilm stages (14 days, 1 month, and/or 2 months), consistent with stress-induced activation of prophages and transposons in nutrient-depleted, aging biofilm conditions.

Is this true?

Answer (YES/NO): YES